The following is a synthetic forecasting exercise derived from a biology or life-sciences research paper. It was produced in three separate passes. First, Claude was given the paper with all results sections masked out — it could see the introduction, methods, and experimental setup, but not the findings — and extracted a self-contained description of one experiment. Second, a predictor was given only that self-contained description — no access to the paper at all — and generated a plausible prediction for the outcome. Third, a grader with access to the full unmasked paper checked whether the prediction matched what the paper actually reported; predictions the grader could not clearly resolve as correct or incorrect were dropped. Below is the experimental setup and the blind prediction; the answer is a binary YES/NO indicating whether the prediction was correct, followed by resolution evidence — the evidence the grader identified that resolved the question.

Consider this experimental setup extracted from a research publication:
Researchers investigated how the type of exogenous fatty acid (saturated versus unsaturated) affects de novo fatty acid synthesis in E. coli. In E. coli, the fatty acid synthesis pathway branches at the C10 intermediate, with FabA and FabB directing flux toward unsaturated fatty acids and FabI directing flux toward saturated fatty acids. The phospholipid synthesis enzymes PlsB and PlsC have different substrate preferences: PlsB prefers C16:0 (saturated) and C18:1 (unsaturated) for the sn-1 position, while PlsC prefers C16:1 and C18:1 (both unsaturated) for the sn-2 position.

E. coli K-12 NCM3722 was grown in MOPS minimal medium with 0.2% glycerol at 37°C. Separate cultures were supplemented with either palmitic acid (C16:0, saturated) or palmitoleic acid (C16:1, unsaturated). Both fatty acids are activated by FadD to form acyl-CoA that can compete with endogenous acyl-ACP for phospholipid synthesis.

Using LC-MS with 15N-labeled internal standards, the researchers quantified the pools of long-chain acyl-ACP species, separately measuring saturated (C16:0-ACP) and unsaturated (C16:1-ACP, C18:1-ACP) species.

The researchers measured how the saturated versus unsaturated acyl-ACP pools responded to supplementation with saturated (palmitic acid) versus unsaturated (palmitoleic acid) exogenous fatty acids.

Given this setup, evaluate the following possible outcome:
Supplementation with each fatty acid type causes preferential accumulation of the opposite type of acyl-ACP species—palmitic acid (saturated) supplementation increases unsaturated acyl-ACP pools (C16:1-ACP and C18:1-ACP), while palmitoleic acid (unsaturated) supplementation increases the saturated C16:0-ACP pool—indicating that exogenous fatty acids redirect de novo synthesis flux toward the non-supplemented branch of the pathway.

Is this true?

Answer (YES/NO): NO